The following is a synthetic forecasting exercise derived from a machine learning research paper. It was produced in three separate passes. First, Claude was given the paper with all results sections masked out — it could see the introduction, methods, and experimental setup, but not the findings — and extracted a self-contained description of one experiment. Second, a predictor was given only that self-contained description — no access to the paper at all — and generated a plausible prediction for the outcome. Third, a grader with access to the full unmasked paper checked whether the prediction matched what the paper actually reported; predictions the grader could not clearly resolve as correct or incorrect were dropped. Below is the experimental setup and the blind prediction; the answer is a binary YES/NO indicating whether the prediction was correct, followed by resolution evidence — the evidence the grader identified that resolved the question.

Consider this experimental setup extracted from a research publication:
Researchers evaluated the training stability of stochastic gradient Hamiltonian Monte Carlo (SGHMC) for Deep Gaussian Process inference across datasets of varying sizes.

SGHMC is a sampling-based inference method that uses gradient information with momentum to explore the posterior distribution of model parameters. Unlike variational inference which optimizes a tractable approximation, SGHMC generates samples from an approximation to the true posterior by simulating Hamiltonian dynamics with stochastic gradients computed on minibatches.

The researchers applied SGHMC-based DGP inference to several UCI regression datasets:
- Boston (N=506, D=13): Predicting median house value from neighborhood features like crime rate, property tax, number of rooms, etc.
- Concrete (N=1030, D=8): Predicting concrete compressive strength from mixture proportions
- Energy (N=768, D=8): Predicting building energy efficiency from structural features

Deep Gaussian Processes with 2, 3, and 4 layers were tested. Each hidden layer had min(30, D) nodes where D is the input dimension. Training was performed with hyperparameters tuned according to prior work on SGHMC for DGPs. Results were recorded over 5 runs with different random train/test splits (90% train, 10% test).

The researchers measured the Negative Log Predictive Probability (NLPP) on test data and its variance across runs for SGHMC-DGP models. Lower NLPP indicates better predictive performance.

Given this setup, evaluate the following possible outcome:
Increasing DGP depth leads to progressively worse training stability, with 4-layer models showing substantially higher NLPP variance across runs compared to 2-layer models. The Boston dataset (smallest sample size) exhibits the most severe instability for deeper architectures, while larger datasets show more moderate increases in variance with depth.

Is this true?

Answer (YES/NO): NO